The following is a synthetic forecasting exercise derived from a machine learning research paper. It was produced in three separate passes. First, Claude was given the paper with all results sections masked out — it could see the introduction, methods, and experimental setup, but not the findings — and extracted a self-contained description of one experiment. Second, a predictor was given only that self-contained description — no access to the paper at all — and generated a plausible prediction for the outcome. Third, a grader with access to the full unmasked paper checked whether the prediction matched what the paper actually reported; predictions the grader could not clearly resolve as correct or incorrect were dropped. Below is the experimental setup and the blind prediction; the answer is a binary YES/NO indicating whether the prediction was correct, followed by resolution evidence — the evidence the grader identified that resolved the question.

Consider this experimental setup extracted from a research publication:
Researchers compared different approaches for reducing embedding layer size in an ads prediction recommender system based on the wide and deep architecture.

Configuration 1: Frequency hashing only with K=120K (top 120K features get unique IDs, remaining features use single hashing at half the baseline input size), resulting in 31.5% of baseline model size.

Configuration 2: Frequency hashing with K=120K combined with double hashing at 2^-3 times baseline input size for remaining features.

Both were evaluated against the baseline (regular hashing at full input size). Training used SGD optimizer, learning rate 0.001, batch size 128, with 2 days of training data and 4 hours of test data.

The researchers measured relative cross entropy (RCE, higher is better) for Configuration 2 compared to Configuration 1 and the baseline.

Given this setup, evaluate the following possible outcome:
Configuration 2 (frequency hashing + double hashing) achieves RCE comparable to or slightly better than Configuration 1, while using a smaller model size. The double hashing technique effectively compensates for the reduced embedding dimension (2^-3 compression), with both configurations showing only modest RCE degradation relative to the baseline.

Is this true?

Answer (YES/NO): YES